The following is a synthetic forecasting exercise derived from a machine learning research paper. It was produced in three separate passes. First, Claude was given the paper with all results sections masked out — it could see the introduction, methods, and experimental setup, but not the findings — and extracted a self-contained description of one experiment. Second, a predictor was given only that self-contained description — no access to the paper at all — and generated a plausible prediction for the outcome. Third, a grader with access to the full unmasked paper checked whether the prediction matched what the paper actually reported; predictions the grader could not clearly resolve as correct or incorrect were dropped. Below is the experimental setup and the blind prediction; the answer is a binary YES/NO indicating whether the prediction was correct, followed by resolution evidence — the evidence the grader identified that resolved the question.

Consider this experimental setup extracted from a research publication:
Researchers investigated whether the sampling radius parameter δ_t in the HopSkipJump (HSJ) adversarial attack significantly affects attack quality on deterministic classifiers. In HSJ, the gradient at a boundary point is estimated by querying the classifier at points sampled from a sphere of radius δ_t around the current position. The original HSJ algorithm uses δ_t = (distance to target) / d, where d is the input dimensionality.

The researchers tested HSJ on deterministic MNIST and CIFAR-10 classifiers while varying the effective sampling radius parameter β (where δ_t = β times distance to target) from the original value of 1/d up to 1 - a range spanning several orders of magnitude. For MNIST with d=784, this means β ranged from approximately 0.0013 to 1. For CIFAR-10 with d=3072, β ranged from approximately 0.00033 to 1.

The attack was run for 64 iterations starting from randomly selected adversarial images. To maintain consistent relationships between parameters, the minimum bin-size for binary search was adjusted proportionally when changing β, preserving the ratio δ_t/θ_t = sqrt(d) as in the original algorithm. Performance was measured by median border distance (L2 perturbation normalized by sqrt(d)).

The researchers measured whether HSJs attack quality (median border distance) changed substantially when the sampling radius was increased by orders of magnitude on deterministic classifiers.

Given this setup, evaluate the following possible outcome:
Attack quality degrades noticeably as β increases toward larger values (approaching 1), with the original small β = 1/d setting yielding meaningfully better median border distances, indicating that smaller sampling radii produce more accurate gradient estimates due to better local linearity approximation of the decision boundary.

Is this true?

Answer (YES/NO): NO